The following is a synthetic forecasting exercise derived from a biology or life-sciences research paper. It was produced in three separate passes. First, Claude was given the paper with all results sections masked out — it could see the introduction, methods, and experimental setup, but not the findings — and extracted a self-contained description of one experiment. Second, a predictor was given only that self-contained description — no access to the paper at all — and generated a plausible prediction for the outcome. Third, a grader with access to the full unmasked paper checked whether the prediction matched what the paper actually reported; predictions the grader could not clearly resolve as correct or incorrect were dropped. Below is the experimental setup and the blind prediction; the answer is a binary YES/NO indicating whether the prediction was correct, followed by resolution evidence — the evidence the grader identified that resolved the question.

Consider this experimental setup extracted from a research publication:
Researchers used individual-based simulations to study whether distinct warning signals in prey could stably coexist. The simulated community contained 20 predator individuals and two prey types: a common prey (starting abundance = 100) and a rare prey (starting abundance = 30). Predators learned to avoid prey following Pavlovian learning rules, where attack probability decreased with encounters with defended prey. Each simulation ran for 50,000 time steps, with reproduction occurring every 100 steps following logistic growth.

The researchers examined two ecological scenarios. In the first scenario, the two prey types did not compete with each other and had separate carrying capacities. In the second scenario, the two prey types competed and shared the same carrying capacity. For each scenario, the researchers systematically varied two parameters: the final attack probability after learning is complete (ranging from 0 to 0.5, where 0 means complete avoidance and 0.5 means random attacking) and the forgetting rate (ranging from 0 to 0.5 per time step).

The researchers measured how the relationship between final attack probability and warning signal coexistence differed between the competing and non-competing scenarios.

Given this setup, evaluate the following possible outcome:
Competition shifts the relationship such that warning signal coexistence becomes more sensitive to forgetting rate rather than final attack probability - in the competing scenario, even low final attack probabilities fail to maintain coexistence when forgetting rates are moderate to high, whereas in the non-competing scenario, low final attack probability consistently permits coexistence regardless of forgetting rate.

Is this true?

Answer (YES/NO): NO